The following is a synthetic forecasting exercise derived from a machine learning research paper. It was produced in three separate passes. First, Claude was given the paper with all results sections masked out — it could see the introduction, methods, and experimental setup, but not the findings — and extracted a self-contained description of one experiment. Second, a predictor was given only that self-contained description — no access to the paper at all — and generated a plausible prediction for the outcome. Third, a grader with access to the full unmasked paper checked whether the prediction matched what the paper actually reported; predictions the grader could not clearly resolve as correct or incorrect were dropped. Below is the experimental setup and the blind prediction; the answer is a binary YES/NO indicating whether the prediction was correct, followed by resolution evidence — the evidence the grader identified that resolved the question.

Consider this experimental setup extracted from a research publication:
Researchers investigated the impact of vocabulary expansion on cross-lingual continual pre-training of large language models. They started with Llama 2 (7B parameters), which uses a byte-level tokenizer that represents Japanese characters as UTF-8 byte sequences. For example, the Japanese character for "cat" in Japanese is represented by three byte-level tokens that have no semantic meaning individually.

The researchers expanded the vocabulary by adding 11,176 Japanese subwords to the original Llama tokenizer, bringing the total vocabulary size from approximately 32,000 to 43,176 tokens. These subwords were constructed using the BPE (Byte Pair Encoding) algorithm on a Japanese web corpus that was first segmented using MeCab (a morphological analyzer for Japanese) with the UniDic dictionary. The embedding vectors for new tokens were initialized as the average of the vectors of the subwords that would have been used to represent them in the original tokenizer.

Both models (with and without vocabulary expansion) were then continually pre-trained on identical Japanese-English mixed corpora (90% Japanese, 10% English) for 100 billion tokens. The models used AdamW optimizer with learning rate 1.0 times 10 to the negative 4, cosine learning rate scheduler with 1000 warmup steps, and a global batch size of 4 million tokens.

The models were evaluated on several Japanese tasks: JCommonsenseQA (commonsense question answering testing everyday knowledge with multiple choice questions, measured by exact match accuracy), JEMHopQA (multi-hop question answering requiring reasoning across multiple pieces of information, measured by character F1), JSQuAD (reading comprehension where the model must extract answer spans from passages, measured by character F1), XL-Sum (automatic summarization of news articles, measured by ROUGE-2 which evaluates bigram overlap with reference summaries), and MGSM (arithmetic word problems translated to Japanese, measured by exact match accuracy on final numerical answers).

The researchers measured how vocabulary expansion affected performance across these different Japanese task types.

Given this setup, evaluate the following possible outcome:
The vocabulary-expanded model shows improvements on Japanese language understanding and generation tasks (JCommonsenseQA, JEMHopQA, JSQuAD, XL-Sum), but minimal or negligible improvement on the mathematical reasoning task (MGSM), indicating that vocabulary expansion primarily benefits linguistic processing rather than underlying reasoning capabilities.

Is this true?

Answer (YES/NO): NO